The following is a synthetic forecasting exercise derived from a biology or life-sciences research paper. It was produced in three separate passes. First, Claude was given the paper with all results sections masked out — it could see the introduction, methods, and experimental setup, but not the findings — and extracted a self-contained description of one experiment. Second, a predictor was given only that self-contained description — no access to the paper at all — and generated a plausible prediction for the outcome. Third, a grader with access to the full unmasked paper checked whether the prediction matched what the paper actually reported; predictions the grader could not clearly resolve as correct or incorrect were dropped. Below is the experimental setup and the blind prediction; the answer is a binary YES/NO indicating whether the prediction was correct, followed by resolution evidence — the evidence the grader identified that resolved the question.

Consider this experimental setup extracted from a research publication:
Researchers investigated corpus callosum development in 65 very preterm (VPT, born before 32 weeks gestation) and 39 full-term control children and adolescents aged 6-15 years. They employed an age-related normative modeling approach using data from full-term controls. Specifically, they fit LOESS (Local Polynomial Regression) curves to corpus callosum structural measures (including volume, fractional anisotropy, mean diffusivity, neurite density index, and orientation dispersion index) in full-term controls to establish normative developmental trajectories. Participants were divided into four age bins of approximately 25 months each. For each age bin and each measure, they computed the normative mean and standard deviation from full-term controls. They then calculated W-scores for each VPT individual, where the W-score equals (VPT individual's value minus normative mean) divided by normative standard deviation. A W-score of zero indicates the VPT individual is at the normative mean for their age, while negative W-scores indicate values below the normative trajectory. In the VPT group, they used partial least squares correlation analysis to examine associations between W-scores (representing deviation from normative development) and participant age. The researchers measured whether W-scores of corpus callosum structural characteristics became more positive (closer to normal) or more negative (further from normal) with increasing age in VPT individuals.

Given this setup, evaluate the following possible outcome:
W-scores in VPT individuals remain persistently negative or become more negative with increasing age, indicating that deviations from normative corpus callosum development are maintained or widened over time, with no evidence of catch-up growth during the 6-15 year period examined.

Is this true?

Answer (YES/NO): NO